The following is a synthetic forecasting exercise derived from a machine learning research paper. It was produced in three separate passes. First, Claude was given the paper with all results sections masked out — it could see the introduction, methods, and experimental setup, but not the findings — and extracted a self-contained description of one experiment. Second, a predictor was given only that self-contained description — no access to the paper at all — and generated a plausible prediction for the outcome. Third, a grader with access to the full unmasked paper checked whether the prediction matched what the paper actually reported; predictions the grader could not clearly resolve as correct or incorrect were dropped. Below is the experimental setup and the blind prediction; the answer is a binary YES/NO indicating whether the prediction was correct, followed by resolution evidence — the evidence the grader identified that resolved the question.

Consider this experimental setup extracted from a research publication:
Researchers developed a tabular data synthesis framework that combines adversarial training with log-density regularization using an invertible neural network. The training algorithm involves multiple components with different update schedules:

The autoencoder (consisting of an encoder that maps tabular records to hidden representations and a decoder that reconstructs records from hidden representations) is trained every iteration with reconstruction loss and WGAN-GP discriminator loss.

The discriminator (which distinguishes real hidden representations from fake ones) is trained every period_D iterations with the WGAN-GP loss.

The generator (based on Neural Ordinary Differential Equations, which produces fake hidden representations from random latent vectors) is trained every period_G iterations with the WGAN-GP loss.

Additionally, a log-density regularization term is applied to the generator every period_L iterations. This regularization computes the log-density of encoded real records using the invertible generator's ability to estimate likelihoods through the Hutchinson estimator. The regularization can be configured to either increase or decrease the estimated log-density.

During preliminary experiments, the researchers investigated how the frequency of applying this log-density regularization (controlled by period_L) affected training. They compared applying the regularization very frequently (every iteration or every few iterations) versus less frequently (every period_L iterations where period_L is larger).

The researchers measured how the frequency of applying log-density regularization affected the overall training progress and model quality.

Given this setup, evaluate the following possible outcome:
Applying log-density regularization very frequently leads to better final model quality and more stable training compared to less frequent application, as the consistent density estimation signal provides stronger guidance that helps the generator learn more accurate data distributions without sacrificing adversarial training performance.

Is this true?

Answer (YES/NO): NO